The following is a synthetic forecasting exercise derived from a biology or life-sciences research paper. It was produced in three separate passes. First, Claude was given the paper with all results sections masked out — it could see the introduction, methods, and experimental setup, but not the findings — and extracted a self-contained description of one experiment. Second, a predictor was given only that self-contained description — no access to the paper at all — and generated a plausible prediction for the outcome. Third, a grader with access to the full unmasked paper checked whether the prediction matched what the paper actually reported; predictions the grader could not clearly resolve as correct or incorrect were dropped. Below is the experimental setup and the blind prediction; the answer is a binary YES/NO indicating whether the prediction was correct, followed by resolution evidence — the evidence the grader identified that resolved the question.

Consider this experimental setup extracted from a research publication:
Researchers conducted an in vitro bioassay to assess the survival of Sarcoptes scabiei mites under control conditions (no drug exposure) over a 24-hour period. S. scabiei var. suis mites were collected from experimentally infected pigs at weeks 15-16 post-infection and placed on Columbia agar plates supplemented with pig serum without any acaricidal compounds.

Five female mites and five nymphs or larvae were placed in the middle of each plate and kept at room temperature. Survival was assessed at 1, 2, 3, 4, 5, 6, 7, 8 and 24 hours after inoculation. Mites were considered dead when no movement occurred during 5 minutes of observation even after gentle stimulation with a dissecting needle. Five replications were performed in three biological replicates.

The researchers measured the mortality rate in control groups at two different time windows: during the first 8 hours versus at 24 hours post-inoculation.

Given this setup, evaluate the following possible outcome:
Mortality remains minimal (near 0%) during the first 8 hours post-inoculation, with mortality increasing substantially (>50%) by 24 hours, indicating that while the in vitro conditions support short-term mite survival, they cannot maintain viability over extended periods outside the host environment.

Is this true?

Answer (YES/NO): NO